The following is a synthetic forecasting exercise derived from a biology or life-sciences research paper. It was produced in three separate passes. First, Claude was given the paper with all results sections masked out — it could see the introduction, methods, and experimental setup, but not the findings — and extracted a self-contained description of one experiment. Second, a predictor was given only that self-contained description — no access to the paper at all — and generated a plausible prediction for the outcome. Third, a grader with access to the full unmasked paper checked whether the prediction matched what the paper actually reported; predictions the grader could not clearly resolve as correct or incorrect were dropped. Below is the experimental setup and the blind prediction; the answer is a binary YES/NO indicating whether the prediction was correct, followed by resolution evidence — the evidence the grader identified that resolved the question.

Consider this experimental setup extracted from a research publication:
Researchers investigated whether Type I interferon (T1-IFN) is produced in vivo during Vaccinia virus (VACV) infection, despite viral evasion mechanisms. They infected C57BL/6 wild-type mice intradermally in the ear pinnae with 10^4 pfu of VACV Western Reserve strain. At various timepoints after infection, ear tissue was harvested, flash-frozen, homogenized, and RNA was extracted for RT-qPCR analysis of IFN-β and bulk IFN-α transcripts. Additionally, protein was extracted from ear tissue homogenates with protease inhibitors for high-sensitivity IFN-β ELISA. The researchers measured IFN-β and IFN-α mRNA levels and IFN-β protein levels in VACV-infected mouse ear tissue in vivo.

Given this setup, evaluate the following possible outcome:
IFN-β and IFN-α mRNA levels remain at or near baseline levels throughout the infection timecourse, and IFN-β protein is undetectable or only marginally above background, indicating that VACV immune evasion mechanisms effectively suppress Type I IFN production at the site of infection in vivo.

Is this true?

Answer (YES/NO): NO